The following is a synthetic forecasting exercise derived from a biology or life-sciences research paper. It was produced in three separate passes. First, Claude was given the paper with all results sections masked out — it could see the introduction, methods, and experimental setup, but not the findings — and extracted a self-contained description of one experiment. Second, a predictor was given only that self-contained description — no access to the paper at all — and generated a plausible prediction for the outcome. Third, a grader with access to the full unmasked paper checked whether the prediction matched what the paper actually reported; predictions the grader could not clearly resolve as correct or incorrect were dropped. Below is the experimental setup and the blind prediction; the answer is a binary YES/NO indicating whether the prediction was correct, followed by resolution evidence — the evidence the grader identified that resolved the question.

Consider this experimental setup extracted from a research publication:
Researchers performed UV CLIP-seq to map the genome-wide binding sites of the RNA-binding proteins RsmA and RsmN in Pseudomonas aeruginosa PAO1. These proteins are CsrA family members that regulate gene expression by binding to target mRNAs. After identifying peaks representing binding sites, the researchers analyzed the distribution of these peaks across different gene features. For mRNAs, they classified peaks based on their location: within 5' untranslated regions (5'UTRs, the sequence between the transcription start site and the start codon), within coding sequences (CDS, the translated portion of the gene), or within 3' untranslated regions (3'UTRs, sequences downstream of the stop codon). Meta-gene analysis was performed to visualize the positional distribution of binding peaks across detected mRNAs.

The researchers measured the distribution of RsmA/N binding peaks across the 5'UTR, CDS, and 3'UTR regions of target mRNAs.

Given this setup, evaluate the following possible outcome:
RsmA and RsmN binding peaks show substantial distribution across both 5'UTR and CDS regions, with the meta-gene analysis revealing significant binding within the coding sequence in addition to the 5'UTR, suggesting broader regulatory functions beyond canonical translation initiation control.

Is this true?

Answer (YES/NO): NO